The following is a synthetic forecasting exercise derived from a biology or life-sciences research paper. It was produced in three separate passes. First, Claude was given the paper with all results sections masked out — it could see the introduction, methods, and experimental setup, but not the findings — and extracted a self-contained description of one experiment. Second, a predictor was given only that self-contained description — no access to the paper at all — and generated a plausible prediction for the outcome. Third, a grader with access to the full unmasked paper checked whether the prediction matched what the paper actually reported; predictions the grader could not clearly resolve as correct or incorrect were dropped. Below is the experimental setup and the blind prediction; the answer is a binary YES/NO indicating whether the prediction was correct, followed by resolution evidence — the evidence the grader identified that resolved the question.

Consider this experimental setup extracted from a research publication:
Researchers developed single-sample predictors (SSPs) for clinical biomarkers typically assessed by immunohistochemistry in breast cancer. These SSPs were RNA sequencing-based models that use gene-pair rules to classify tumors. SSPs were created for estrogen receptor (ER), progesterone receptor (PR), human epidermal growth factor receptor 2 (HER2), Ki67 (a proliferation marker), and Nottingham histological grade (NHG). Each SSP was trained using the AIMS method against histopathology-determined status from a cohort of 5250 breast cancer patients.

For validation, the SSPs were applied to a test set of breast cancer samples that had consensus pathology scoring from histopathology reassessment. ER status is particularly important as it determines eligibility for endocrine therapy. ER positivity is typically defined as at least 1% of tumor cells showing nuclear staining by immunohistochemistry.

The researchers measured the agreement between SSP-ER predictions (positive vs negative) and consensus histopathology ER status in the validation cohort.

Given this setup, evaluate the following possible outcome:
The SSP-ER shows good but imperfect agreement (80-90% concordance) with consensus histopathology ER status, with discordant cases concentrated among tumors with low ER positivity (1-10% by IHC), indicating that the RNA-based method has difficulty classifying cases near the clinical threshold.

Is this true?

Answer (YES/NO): NO